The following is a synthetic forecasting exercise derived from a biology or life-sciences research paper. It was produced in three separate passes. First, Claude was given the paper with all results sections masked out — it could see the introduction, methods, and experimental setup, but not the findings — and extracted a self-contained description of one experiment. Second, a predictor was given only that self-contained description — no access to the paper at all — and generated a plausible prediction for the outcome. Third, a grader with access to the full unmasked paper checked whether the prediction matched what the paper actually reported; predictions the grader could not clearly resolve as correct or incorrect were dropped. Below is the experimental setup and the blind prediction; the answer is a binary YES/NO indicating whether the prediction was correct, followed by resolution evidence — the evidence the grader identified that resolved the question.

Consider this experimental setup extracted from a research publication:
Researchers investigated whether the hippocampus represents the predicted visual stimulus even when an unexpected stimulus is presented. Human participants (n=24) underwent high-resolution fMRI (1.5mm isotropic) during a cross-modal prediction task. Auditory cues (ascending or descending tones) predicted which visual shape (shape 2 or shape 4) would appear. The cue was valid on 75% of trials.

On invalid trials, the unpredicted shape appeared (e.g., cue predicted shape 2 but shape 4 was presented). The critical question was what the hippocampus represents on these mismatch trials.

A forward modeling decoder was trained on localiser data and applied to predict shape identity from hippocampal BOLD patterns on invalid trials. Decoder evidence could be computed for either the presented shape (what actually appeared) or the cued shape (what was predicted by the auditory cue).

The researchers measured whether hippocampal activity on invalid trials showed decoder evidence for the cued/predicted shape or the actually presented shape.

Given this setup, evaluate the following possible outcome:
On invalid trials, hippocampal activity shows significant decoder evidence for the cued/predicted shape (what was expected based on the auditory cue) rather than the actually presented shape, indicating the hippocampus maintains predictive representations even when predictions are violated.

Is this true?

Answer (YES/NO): YES